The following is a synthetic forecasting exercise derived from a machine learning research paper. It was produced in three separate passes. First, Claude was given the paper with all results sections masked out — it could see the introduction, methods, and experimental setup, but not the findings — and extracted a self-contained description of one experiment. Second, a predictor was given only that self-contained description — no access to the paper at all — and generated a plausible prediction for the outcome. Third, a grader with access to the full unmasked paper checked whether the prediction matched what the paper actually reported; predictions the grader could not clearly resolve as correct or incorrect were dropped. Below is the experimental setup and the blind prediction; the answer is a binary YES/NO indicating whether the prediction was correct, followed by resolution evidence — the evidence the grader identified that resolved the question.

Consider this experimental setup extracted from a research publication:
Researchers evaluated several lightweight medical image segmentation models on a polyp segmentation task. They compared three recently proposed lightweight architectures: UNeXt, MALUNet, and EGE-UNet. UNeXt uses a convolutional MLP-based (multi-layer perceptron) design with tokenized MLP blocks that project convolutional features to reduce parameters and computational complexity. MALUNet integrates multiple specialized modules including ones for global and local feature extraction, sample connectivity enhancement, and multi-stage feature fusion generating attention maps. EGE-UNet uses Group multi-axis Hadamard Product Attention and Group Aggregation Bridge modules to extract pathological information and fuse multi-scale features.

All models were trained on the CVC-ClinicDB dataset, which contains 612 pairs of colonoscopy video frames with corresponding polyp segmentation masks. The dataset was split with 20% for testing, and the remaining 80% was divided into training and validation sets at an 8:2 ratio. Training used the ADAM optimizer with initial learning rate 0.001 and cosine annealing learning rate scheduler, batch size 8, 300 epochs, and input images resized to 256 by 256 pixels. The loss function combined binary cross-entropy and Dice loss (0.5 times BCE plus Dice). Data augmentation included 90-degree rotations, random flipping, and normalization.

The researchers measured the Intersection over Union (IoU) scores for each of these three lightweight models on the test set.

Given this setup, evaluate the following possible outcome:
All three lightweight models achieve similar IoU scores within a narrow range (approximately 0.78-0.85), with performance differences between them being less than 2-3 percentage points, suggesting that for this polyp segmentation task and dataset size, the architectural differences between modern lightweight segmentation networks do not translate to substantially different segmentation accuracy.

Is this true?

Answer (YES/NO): NO